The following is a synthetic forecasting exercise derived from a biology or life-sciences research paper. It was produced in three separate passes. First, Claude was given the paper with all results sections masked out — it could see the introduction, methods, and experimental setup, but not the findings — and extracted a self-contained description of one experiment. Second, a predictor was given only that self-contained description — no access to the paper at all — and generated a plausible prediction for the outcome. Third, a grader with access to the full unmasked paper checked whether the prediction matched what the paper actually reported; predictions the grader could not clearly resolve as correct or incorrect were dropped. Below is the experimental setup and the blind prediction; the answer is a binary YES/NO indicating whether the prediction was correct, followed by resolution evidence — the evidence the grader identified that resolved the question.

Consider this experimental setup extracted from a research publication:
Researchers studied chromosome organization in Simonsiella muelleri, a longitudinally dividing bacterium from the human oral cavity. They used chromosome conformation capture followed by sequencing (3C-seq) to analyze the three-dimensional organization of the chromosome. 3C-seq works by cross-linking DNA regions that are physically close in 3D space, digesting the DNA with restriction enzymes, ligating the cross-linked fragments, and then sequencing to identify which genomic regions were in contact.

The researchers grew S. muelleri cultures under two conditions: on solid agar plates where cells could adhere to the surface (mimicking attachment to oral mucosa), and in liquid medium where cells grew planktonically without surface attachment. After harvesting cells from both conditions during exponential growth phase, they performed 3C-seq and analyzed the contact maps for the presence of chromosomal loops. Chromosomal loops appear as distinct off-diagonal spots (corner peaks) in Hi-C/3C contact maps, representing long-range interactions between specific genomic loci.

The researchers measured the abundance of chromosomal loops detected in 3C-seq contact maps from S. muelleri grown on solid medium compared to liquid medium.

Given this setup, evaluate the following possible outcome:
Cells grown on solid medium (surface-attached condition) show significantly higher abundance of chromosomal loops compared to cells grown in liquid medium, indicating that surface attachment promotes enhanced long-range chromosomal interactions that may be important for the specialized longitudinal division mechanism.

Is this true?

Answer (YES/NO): NO